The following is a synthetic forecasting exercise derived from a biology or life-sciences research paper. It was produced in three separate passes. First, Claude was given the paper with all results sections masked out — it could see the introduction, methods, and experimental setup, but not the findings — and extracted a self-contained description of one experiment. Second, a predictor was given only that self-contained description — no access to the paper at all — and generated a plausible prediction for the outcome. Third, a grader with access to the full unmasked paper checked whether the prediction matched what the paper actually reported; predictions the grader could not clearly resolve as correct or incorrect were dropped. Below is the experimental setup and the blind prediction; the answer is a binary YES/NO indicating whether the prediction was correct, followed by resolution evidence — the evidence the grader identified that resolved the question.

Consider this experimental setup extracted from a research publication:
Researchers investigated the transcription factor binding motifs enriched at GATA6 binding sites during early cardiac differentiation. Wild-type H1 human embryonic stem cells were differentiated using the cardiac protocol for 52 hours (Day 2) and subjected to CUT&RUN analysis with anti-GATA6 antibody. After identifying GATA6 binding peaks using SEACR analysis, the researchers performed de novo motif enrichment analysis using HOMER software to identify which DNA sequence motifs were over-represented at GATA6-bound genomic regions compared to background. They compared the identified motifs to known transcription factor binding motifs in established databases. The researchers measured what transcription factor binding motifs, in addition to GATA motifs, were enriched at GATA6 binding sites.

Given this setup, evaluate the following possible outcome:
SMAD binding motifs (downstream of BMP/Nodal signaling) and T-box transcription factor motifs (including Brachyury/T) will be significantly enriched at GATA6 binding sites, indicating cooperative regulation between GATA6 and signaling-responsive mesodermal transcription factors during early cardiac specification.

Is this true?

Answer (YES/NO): NO